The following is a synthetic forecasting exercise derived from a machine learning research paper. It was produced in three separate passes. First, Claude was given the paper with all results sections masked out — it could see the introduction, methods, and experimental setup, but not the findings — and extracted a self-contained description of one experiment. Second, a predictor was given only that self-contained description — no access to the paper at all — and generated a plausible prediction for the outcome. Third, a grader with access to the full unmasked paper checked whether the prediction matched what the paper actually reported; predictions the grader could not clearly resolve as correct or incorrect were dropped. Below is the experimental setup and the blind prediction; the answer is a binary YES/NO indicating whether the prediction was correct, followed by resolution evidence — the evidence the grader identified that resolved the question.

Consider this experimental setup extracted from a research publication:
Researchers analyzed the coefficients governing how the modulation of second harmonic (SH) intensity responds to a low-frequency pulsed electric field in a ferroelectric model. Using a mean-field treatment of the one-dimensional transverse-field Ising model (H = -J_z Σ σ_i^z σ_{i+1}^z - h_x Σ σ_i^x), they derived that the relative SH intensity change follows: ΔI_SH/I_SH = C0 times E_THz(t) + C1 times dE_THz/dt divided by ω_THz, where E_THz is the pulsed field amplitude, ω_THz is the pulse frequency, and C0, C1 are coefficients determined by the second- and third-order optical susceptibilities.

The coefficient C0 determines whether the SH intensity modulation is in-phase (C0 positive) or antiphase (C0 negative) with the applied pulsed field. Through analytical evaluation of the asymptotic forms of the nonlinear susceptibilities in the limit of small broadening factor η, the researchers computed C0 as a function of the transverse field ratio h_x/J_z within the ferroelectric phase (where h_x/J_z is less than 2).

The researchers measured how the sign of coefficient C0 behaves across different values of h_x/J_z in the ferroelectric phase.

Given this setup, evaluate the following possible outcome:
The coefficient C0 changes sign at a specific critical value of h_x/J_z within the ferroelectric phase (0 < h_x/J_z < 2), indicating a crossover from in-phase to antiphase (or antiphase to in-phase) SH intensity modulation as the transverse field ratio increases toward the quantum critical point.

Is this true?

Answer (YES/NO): YES